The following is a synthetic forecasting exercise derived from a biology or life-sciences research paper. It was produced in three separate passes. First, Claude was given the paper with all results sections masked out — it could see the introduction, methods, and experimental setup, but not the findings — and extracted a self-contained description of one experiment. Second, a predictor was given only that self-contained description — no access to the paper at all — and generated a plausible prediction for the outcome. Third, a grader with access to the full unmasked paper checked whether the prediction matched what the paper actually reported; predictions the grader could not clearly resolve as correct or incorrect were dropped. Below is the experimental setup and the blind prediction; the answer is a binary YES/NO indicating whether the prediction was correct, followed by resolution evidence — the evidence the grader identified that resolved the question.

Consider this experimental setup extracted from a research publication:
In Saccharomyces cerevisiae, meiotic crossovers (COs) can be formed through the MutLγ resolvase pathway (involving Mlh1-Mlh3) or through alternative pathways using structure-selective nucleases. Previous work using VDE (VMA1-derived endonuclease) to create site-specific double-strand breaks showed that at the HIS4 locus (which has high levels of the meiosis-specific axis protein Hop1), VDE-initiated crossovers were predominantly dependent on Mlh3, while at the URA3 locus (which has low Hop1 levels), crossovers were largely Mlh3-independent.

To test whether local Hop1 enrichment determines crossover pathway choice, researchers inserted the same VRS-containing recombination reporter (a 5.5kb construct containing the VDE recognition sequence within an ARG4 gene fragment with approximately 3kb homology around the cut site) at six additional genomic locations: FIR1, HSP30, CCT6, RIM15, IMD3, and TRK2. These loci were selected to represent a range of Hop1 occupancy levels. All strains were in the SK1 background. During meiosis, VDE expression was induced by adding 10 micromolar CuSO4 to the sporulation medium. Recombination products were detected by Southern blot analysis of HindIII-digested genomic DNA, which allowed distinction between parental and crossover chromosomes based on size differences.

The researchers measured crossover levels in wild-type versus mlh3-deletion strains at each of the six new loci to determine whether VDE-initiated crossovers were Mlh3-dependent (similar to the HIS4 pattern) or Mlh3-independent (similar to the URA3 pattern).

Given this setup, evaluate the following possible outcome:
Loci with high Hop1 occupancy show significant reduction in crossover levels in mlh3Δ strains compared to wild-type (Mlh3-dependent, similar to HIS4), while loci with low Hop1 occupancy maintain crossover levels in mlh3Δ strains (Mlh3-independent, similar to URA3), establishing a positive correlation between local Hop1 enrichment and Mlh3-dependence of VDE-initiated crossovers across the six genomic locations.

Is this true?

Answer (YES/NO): NO